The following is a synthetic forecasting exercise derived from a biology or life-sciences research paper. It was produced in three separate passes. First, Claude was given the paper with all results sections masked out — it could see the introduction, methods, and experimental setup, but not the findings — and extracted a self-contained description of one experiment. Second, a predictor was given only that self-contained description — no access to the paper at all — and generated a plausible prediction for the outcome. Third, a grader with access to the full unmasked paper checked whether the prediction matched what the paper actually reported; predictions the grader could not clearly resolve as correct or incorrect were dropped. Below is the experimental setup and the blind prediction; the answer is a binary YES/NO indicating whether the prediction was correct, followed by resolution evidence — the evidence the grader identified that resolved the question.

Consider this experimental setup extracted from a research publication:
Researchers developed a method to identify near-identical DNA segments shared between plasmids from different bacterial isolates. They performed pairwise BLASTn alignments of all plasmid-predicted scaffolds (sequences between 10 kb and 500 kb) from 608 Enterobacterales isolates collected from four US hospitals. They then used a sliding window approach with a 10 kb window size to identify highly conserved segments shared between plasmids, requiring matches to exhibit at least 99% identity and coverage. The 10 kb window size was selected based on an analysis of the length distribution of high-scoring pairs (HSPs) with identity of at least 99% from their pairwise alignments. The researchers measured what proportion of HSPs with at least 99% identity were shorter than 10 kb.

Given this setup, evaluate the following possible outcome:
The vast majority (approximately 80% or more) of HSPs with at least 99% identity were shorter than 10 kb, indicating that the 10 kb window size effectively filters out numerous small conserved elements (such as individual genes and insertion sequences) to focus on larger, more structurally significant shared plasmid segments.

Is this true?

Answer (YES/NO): YES